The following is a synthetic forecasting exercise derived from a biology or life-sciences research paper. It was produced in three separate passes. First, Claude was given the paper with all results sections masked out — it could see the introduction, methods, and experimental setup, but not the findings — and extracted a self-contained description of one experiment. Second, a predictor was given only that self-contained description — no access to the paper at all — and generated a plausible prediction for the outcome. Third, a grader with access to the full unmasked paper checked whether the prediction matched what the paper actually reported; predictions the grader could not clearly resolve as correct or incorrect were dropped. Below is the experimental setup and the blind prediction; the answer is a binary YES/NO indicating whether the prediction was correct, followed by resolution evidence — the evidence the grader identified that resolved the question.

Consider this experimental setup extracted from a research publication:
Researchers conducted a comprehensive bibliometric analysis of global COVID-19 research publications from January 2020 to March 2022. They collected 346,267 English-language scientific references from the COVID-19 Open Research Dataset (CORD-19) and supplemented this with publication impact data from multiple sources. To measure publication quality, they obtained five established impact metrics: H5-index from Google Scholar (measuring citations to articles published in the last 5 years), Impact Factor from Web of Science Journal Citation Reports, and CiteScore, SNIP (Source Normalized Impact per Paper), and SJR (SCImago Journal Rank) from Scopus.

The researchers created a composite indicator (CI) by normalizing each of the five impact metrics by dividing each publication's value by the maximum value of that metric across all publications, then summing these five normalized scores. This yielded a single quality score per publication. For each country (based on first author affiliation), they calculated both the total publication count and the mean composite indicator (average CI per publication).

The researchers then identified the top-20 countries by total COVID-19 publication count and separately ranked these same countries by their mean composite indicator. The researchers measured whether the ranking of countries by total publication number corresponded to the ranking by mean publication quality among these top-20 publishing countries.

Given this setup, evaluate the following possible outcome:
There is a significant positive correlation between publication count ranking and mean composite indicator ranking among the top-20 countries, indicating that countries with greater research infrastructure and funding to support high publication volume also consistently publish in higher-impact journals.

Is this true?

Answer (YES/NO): NO